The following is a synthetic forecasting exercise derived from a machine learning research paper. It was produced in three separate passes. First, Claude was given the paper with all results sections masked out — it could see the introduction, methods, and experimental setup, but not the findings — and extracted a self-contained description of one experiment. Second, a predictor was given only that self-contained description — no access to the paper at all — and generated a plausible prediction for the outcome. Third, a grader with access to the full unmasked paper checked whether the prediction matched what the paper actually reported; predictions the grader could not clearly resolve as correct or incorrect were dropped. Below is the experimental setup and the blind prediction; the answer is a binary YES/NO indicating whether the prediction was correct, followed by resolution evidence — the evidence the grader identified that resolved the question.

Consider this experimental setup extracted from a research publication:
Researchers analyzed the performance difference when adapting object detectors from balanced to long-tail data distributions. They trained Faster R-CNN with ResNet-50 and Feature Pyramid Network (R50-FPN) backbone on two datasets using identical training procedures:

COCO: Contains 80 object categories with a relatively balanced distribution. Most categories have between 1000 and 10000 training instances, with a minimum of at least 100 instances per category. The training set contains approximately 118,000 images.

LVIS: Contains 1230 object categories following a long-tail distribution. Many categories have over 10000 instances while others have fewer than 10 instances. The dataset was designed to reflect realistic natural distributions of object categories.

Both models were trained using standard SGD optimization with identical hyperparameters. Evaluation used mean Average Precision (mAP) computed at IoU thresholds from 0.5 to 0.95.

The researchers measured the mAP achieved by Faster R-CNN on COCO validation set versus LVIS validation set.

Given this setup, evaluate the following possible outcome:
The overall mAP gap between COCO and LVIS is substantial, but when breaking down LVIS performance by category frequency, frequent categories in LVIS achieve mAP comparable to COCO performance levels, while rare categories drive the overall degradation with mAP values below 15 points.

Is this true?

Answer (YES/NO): YES